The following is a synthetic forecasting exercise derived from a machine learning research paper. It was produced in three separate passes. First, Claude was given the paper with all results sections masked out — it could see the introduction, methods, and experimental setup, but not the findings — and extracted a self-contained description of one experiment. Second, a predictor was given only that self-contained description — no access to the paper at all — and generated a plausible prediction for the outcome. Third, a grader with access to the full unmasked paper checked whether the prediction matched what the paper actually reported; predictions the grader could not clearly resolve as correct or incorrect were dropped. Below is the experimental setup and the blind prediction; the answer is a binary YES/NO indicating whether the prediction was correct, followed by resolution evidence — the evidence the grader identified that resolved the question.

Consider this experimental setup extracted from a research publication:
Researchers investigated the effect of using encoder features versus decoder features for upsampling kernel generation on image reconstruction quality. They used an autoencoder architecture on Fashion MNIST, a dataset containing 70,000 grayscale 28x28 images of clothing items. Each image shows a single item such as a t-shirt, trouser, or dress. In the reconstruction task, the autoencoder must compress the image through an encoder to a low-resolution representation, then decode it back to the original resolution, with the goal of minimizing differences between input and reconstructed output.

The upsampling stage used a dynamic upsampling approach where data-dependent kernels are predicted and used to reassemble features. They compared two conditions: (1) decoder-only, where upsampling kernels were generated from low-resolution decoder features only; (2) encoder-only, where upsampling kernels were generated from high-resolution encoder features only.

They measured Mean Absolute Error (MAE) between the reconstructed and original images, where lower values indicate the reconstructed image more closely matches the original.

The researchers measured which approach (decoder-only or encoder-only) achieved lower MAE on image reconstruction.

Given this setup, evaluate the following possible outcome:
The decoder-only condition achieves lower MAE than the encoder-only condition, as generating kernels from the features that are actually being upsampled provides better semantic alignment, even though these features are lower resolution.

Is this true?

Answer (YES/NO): NO